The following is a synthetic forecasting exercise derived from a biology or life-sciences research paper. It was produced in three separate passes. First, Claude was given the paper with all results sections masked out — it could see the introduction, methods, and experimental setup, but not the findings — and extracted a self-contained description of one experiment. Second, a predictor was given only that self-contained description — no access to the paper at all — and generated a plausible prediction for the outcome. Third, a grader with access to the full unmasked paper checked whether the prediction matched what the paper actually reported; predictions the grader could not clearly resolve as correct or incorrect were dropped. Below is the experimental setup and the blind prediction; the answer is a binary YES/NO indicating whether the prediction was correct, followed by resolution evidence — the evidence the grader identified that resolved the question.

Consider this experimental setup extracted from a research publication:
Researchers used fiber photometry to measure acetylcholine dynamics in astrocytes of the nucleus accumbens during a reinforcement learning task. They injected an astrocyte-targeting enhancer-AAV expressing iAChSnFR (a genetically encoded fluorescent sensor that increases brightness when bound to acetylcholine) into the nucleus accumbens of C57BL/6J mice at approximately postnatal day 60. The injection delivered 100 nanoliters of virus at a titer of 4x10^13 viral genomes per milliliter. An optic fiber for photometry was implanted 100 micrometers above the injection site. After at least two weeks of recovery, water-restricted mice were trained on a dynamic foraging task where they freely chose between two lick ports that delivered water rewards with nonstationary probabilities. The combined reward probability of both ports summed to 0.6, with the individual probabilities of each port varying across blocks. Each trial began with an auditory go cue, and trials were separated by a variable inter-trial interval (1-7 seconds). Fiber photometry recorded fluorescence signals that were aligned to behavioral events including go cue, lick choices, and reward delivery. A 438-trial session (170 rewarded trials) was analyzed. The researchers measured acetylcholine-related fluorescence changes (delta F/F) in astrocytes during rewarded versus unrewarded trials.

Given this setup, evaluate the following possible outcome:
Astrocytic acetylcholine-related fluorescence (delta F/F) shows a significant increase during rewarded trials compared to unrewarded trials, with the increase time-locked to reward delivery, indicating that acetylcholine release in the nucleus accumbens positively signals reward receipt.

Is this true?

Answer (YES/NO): NO